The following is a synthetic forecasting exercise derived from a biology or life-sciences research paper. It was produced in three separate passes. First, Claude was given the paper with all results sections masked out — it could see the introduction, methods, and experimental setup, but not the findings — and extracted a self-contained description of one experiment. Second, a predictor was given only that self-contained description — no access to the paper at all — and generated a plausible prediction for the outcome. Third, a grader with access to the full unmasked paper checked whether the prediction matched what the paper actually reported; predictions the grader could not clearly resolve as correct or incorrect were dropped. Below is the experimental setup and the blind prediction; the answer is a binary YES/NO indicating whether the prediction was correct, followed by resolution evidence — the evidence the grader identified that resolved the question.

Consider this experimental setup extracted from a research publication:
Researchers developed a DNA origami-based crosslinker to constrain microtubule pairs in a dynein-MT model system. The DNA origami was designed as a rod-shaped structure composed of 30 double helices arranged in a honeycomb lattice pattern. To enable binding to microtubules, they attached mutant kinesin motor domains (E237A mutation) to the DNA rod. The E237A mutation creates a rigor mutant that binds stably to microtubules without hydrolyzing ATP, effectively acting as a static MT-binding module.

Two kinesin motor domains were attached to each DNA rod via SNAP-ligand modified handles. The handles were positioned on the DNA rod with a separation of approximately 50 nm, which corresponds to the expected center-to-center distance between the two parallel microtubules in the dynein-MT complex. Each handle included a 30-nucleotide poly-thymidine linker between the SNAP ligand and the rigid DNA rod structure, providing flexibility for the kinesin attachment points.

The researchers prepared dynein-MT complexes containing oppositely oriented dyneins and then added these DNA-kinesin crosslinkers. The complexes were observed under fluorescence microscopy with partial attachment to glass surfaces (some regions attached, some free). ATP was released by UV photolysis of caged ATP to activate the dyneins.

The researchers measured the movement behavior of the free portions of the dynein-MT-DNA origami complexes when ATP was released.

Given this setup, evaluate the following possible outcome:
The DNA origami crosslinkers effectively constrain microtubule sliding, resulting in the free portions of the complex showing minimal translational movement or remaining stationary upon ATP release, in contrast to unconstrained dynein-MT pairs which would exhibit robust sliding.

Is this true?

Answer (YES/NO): NO